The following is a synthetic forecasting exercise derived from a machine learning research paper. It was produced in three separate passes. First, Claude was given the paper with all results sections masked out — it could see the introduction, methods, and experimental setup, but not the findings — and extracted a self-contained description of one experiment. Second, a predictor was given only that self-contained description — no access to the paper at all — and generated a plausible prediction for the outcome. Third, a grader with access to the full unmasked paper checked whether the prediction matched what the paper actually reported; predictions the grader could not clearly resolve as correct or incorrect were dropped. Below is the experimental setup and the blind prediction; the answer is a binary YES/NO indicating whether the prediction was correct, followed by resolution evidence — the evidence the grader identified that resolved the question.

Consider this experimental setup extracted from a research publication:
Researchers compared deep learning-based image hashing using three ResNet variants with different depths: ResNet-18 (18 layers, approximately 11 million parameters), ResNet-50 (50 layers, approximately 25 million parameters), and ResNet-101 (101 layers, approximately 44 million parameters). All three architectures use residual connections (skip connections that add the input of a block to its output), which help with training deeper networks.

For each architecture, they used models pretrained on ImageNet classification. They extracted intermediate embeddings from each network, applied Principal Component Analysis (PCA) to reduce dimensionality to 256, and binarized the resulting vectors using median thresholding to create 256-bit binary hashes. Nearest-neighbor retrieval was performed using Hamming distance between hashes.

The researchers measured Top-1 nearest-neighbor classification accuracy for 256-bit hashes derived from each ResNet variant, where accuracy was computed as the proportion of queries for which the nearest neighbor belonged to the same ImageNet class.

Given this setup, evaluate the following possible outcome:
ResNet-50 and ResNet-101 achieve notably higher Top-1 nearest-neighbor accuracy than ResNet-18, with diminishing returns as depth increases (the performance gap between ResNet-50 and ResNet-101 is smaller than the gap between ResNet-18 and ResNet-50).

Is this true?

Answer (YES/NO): NO